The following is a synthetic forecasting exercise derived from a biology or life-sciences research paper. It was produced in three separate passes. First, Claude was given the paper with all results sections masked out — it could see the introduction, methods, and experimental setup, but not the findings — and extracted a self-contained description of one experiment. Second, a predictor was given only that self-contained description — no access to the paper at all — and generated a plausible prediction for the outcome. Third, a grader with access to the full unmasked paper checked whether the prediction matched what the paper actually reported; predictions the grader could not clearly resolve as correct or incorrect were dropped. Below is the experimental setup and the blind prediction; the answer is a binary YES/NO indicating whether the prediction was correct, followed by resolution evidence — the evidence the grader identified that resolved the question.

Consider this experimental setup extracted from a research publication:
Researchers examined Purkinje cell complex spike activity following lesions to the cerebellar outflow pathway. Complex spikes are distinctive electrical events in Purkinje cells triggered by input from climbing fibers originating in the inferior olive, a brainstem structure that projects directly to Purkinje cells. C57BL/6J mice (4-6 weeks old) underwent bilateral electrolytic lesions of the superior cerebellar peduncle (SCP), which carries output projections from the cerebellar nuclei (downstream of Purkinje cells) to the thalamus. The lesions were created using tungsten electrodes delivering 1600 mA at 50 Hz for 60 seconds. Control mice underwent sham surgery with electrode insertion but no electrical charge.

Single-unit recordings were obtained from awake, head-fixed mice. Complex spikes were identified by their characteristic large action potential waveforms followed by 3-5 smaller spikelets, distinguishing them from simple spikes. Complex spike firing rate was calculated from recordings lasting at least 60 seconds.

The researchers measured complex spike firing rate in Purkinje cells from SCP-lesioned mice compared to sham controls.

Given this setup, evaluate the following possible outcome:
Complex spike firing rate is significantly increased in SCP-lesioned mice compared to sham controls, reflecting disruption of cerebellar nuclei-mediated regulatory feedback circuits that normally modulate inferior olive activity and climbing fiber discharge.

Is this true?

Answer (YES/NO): NO